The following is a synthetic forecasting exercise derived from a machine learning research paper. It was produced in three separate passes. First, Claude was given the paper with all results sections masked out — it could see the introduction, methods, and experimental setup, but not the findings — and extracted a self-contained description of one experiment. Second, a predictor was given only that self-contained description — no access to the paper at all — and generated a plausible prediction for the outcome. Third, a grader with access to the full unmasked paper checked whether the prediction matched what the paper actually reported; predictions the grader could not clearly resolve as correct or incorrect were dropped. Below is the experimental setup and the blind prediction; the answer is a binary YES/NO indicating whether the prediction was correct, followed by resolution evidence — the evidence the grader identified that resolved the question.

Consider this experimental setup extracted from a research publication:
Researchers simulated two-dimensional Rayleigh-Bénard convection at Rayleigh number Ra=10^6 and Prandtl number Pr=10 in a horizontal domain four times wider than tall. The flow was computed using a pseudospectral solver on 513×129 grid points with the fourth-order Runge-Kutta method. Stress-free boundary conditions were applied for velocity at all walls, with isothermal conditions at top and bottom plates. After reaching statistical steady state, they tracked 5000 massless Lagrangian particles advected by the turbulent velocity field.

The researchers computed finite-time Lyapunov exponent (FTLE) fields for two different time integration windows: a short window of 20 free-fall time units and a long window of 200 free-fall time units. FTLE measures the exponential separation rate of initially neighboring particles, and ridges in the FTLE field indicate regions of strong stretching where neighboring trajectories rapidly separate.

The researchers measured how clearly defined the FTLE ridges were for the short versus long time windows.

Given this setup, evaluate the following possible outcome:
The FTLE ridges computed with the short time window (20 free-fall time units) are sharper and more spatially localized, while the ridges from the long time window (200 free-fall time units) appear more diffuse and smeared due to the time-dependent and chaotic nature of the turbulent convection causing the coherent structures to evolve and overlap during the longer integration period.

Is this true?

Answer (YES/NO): YES